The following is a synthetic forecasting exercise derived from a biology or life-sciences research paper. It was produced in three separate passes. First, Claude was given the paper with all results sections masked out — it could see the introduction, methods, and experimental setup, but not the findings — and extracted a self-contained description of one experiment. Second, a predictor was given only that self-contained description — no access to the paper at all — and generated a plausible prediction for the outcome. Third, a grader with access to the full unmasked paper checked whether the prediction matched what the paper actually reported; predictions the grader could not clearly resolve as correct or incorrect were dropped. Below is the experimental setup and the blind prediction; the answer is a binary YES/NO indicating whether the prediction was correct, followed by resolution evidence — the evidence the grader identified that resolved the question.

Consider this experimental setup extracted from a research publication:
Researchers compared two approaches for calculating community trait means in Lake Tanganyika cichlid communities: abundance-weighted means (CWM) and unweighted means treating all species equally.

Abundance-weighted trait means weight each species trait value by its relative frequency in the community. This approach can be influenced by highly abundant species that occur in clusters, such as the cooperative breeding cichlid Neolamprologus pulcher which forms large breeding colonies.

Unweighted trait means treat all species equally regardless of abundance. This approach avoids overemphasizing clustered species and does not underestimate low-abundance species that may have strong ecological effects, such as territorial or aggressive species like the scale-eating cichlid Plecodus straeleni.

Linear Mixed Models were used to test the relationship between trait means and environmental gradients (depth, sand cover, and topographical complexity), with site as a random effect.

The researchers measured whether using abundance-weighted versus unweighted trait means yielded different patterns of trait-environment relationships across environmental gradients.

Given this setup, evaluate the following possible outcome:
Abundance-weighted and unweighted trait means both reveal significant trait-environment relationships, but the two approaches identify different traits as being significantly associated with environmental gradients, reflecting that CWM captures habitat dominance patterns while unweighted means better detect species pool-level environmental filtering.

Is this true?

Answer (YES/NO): NO